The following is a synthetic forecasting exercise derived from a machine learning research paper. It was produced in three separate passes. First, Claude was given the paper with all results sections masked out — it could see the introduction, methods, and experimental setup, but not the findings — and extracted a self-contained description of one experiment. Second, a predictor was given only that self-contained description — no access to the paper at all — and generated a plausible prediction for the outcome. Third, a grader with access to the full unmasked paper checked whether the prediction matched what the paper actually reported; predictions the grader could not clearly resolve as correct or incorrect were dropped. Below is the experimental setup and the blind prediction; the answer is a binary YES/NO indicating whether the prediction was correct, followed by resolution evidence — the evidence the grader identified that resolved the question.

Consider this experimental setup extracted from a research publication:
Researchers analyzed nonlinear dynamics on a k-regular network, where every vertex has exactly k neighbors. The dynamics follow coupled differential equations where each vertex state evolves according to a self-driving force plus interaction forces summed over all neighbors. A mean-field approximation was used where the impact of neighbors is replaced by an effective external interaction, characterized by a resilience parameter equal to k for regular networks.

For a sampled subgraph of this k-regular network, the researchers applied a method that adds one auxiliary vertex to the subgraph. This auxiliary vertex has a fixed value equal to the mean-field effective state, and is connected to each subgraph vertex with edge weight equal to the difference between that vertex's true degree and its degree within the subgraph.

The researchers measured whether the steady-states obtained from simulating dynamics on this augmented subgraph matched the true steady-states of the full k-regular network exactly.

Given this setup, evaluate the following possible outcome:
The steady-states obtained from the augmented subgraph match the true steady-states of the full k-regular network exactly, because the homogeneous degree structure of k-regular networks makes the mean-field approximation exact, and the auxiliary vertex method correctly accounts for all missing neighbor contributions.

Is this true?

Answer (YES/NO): YES